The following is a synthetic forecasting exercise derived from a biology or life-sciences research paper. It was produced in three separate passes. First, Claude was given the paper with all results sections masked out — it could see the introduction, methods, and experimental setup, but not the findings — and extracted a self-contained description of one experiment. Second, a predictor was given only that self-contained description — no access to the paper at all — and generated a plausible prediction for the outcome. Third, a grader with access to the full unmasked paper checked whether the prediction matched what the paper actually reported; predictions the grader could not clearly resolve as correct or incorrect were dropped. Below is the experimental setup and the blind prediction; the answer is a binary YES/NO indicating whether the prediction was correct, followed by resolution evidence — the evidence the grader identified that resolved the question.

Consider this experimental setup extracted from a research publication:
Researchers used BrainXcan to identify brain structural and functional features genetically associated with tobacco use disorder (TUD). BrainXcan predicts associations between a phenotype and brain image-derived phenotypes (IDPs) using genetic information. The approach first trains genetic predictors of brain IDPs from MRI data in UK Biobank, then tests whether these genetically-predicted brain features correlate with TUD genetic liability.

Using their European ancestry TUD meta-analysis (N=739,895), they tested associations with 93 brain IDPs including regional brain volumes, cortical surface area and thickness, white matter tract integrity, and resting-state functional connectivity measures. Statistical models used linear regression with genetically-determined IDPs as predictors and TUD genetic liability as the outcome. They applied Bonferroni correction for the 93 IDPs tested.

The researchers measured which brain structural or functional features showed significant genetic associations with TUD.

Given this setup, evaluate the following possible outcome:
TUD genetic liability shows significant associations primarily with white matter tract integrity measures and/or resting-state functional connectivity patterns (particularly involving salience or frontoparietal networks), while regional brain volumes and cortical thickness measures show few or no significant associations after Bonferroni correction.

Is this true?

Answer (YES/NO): NO